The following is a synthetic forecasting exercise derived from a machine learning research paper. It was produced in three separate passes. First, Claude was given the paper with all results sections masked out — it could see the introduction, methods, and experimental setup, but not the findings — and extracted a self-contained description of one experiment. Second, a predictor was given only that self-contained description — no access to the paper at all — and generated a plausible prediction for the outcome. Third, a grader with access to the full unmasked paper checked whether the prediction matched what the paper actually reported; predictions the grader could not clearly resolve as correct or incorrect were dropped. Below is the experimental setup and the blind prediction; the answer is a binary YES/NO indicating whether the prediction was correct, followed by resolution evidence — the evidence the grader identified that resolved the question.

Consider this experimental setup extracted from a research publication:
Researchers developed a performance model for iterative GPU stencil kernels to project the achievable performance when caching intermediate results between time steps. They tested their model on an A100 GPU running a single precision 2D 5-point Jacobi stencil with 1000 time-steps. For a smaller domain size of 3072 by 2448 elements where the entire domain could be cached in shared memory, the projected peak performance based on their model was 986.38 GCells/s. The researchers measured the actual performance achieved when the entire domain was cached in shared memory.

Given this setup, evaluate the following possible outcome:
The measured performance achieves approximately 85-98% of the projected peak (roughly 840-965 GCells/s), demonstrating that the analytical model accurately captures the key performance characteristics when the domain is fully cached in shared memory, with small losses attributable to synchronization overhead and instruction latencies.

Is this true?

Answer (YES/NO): NO